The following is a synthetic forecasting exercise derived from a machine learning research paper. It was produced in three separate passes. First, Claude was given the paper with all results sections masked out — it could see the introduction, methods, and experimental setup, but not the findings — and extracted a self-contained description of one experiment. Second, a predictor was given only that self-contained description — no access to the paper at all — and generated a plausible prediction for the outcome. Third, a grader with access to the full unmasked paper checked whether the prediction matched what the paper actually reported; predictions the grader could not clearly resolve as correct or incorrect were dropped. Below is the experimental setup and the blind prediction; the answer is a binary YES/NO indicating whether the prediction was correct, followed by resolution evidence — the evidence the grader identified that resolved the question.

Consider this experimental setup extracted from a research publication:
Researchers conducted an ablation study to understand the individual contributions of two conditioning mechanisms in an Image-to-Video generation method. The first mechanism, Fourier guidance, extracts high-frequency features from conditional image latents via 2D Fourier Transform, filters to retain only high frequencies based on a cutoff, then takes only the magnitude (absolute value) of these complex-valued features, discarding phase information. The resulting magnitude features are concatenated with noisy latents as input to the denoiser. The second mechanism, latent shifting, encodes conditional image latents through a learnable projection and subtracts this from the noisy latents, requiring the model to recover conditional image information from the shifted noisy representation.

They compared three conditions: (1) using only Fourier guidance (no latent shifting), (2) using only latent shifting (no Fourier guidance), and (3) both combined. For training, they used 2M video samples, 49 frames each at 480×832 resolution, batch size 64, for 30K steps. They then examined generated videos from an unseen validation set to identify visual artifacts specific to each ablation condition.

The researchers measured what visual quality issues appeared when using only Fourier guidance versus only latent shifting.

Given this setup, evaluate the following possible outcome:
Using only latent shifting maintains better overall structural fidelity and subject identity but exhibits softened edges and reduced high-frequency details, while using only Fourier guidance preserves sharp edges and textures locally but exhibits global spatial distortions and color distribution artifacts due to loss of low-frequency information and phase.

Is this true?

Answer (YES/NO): NO